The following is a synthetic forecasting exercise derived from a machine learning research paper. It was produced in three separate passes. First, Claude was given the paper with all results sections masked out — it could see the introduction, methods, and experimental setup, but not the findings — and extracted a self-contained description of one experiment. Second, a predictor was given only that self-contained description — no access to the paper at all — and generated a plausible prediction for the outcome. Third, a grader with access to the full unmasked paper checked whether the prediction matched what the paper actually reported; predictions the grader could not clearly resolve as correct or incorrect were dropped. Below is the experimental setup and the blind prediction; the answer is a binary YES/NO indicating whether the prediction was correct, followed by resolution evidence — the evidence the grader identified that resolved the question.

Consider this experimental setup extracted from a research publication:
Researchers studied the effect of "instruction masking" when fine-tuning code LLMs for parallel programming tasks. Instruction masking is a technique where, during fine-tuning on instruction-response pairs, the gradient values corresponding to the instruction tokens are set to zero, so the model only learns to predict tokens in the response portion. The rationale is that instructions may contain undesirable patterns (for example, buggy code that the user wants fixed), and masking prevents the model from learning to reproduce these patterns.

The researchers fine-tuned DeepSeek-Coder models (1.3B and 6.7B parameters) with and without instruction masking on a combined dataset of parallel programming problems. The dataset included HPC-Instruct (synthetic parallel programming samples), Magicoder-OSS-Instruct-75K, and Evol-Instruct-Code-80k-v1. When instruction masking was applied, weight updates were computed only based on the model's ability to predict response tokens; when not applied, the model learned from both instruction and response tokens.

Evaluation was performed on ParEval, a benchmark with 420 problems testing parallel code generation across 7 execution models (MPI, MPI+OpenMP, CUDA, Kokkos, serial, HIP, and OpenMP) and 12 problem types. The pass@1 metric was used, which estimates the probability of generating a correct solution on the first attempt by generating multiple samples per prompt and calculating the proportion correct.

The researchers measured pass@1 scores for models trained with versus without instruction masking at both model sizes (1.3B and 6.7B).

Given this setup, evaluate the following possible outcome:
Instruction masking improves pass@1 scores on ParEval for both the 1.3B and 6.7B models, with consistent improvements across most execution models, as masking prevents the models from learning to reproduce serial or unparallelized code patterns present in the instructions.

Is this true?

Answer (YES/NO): NO